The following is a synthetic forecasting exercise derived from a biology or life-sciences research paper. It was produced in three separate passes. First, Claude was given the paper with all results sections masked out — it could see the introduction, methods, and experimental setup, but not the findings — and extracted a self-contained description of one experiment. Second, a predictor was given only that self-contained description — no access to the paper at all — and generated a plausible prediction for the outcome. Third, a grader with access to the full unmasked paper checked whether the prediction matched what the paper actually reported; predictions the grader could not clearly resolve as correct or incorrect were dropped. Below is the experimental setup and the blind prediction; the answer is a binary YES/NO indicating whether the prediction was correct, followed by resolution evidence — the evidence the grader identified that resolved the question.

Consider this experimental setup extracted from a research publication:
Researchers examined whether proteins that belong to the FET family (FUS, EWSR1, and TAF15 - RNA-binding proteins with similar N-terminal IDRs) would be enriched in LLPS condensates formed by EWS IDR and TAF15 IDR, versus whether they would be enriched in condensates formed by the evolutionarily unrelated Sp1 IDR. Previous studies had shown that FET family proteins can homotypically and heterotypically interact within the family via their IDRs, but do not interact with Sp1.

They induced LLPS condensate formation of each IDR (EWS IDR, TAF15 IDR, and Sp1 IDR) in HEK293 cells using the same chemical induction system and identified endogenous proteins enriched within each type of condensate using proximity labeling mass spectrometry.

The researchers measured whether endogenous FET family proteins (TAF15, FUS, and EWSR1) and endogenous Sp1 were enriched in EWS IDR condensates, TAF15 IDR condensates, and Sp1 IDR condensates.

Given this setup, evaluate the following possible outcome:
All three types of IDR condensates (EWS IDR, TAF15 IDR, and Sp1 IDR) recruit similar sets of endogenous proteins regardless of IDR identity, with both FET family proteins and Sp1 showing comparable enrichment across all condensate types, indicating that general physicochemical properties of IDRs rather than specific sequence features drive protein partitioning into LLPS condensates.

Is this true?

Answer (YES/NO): NO